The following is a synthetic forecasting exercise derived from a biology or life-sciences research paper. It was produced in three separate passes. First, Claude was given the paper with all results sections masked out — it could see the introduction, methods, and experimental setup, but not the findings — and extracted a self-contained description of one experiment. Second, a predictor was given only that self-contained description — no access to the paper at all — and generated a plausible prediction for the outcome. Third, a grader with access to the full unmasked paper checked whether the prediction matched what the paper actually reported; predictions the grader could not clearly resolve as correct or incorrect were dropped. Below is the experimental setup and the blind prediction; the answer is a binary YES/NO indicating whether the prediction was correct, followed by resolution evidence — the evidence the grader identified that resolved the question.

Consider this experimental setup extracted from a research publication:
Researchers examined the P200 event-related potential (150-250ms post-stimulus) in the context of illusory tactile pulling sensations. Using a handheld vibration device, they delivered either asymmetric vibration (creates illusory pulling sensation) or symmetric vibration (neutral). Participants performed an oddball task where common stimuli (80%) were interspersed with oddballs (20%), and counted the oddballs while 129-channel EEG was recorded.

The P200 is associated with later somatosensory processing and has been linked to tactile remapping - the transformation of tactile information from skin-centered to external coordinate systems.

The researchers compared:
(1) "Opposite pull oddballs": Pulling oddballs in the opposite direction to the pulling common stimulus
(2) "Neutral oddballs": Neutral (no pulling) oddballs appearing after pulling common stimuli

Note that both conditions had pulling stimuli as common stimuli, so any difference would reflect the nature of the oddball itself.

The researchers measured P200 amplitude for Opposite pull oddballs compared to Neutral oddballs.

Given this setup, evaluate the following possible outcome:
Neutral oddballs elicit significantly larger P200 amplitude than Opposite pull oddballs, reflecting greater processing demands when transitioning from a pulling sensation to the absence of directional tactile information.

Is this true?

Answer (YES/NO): NO